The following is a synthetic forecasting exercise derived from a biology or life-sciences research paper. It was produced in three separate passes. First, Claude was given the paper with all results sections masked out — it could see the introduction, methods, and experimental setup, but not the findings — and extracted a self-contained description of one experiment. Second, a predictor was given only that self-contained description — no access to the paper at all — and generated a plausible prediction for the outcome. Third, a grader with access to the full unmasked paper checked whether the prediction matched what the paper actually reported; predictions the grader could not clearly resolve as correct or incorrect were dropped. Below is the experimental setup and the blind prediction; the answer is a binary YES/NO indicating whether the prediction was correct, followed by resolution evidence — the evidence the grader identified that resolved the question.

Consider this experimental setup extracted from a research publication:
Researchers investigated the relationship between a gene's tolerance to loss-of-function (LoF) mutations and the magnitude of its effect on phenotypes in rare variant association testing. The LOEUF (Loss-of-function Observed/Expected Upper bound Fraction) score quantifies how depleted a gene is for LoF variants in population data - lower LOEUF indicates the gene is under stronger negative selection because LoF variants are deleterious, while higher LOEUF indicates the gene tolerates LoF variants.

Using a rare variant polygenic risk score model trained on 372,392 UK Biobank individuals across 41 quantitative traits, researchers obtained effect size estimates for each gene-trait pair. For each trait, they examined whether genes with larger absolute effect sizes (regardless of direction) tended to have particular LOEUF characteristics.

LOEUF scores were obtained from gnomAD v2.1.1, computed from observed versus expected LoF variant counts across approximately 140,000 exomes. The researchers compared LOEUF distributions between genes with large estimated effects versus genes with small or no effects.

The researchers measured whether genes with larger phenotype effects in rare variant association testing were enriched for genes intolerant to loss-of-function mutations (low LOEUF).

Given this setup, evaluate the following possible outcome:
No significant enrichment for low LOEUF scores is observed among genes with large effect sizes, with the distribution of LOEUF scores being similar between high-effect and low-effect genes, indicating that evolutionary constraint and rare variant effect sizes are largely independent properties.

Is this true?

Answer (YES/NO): NO